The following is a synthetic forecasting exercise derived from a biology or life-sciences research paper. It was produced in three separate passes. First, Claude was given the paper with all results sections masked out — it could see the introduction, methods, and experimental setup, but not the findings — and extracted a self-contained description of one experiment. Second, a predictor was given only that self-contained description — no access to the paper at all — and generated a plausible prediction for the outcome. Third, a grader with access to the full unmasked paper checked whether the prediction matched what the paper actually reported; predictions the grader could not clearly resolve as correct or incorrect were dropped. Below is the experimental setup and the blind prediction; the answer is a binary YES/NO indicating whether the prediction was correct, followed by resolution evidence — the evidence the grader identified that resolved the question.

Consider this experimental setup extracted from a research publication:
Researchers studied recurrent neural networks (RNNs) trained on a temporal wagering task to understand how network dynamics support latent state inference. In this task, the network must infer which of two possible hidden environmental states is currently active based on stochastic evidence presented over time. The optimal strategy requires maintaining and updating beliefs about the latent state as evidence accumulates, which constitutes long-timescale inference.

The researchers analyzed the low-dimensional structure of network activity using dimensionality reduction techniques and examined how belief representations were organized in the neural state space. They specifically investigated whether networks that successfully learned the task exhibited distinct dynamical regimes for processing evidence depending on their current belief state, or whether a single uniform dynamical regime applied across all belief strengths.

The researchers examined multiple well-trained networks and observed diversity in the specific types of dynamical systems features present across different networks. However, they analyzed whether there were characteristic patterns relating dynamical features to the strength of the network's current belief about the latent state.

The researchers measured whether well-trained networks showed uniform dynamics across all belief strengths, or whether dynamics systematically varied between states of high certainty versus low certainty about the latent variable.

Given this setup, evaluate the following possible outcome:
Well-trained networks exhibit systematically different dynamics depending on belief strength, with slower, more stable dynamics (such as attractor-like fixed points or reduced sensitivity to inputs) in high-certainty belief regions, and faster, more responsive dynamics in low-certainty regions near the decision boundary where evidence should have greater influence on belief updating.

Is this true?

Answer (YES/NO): YES